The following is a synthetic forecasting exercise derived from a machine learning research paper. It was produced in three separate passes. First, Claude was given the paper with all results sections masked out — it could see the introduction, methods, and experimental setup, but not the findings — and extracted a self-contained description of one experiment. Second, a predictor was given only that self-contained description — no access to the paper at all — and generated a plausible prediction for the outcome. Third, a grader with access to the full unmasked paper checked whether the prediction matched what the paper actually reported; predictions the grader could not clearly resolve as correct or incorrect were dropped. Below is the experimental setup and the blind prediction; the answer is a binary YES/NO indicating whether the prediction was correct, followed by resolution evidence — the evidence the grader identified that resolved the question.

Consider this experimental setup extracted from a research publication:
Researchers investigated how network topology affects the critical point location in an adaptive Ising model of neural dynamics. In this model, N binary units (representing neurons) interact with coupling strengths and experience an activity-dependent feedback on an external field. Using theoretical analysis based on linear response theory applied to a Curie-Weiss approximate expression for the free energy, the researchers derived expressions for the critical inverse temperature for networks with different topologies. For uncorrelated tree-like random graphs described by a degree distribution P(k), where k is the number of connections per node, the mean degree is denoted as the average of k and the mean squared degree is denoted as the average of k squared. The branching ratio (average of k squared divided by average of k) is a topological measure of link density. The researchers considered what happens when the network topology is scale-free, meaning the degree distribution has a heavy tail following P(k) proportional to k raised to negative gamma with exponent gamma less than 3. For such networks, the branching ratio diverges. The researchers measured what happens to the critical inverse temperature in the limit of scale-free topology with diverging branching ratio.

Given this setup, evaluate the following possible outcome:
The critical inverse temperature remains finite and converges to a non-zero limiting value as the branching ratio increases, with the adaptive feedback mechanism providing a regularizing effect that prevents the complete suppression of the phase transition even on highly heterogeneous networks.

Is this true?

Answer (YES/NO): NO